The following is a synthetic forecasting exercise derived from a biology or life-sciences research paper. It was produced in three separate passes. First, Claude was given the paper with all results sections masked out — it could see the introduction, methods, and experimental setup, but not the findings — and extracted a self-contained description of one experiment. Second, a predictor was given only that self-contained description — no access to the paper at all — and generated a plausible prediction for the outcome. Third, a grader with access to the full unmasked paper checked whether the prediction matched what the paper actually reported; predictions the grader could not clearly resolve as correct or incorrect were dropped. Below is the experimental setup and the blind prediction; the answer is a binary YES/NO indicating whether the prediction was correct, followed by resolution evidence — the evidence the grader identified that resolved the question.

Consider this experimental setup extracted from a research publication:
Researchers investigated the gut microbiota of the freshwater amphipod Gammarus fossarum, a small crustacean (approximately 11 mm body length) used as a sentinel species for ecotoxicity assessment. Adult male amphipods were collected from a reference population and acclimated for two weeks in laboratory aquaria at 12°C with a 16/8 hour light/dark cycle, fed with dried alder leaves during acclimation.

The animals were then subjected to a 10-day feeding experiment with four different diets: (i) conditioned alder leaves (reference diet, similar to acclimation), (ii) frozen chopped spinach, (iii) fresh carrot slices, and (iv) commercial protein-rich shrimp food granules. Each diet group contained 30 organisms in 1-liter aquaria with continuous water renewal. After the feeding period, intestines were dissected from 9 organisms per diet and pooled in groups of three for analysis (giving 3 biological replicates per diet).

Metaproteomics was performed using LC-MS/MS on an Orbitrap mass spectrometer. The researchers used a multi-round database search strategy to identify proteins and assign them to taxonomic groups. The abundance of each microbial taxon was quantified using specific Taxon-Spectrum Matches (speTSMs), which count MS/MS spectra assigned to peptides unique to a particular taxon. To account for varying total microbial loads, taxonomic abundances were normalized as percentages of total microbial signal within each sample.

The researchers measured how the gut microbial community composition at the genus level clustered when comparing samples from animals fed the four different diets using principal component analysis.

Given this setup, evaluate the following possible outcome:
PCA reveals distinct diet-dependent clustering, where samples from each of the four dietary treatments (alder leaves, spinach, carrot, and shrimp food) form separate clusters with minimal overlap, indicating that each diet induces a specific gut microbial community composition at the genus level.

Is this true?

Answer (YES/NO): YES